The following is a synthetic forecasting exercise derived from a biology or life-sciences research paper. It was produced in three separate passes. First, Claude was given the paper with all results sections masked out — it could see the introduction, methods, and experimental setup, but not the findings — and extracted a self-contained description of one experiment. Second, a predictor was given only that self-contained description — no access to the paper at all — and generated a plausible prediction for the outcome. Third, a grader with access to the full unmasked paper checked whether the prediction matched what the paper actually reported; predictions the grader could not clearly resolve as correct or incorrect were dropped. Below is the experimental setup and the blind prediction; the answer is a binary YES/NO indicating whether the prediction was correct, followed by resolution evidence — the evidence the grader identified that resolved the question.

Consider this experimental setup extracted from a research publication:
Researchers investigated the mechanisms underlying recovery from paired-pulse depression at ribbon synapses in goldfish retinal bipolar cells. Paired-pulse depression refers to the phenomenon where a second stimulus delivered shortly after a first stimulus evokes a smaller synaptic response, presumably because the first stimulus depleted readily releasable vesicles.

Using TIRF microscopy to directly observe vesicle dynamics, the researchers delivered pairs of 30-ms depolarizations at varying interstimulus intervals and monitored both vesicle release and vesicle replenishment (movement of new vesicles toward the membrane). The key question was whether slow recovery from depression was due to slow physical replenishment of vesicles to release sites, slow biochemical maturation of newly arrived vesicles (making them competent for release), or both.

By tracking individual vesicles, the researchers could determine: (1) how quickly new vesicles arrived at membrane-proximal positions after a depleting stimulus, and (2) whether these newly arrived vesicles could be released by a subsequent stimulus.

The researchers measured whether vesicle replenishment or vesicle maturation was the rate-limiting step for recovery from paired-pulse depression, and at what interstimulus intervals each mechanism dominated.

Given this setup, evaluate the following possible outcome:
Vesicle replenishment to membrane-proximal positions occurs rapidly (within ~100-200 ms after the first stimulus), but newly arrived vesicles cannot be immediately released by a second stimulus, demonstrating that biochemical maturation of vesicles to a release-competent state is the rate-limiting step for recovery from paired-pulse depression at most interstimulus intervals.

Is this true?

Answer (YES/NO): NO